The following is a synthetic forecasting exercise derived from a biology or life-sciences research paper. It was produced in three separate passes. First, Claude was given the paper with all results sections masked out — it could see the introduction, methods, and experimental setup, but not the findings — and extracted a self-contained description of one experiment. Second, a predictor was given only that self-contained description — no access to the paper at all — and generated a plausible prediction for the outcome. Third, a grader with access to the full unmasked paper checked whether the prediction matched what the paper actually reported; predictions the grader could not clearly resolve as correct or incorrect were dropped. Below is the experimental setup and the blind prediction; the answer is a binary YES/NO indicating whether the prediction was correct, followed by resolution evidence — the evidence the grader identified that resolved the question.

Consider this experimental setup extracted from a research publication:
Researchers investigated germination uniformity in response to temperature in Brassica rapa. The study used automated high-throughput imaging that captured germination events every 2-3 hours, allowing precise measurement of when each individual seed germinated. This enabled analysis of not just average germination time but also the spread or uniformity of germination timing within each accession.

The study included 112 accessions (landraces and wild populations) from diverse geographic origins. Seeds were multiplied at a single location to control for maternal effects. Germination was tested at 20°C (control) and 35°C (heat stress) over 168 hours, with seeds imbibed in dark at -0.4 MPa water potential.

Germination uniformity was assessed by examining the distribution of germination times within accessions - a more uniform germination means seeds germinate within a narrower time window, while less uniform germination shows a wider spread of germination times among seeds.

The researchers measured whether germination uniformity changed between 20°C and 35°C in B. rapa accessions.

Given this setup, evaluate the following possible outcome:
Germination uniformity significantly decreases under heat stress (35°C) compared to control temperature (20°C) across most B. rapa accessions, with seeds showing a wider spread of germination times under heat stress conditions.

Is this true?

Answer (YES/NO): NO